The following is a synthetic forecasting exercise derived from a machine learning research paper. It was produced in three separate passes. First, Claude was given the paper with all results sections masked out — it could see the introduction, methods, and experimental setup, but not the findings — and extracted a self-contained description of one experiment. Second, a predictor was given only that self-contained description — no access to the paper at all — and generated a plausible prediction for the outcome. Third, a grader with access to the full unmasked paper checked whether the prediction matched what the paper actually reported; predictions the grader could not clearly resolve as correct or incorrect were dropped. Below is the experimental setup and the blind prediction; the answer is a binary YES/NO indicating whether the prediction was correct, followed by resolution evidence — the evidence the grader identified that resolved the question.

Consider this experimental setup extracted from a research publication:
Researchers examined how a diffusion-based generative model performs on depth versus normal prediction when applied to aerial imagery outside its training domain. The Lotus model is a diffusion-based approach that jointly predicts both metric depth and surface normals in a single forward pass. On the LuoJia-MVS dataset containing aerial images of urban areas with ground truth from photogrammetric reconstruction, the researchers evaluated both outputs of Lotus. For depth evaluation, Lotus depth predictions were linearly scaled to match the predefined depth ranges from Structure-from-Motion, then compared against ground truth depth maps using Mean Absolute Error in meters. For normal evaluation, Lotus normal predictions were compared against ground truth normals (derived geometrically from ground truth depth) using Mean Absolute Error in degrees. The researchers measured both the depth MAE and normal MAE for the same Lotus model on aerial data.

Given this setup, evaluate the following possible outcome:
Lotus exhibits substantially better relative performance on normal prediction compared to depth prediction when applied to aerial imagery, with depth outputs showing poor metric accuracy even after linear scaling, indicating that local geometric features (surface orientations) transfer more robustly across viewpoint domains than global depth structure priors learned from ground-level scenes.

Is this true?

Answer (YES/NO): NO